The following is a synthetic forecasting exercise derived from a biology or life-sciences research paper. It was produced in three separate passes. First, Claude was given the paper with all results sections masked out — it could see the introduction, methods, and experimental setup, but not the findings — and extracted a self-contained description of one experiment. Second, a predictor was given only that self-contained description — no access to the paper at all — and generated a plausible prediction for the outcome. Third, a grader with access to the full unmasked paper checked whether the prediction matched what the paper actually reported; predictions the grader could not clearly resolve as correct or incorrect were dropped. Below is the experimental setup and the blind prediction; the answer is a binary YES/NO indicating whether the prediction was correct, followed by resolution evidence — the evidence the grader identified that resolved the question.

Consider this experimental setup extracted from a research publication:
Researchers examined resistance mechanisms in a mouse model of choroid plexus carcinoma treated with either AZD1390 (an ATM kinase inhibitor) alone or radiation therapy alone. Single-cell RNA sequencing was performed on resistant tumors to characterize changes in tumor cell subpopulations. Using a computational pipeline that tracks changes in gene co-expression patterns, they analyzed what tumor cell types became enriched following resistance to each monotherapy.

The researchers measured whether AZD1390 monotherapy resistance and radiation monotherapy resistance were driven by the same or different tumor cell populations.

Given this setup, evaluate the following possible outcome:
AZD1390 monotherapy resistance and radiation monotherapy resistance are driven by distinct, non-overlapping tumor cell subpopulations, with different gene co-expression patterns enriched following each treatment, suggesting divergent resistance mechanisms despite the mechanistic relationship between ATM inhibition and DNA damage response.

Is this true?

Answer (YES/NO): NO